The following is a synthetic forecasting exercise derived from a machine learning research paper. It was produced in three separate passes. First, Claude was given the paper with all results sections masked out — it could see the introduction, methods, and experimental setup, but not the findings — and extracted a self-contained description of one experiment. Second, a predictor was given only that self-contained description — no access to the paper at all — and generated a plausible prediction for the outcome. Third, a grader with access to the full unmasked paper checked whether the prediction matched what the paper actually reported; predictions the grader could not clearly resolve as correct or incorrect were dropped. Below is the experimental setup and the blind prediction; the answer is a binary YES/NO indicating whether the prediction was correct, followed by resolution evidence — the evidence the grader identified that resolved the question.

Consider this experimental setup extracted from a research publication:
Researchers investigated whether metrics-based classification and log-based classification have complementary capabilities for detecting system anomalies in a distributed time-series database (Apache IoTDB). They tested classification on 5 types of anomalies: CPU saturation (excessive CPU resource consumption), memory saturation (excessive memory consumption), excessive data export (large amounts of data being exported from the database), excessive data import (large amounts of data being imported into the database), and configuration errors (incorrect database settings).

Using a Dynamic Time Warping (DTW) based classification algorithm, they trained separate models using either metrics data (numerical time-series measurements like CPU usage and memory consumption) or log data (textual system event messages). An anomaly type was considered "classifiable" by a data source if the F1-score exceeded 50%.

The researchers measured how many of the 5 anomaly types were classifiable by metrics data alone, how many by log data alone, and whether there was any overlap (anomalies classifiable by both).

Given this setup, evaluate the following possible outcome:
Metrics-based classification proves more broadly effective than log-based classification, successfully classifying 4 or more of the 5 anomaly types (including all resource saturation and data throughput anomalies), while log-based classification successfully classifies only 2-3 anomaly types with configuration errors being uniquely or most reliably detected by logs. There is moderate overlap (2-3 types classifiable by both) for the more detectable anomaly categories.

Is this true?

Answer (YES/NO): NO